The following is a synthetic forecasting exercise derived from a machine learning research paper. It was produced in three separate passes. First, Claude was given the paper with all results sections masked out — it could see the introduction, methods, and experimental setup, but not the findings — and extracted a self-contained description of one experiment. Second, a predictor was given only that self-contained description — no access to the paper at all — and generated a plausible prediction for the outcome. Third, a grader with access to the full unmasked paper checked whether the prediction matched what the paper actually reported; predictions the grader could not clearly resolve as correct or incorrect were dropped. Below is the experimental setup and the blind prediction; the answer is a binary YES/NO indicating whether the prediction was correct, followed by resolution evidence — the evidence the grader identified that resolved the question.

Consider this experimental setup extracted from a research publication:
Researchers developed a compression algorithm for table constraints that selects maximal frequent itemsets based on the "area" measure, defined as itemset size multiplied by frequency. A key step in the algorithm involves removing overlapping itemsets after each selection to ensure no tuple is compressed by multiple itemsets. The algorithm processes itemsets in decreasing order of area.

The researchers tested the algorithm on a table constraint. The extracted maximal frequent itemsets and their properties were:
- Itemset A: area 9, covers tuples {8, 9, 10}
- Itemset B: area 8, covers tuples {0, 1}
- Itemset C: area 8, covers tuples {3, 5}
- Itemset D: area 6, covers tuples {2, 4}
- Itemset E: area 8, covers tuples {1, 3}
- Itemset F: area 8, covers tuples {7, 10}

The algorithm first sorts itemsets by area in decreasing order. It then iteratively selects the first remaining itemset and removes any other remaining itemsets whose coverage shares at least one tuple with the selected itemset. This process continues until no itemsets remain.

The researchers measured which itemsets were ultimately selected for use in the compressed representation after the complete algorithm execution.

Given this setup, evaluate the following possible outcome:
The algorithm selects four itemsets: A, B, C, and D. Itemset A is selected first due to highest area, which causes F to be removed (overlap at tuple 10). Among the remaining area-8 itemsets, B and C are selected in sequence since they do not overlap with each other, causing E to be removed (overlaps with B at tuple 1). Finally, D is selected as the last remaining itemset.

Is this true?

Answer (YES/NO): YES